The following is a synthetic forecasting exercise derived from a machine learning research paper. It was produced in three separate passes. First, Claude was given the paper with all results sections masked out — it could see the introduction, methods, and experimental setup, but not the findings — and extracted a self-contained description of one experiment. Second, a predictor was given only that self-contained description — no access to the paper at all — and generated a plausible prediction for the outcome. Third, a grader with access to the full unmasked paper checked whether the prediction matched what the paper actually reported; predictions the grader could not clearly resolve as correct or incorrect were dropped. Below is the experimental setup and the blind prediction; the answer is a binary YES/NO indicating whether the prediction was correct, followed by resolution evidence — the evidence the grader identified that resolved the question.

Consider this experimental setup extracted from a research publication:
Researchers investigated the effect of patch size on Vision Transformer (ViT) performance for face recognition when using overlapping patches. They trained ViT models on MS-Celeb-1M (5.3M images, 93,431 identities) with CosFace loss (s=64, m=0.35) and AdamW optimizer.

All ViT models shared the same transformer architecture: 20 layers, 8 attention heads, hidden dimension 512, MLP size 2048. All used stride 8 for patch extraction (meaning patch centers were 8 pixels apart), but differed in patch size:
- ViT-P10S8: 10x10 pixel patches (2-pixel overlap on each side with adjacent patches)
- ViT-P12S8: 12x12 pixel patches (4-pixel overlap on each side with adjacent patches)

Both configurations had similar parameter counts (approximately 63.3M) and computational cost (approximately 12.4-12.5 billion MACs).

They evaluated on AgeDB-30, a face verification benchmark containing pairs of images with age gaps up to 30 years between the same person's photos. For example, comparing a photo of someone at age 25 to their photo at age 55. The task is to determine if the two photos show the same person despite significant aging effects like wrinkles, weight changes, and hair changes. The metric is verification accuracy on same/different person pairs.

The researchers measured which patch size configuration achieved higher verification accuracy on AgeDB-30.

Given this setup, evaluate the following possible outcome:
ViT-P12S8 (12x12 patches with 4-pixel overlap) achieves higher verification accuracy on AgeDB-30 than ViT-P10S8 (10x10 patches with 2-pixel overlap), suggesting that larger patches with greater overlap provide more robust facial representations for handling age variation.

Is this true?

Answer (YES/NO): YES